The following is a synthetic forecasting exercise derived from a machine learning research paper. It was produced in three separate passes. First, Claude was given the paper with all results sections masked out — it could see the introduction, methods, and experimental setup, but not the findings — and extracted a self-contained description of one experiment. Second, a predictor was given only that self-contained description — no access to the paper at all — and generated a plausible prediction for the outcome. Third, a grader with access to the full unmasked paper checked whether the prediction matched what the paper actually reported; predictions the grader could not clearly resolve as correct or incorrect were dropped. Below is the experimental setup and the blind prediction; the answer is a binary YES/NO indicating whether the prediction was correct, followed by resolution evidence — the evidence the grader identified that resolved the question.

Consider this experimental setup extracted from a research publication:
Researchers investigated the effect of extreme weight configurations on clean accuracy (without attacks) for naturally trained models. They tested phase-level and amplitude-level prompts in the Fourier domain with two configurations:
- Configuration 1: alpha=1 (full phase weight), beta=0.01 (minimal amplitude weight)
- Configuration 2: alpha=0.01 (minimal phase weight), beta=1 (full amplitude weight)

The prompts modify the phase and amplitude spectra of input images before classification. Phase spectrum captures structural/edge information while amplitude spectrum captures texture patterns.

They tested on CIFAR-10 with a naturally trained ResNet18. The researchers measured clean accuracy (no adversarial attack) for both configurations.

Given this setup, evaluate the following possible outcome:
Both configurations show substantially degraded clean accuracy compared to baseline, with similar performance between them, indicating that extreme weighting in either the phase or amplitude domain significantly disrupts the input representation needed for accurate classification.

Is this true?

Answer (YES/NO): NO